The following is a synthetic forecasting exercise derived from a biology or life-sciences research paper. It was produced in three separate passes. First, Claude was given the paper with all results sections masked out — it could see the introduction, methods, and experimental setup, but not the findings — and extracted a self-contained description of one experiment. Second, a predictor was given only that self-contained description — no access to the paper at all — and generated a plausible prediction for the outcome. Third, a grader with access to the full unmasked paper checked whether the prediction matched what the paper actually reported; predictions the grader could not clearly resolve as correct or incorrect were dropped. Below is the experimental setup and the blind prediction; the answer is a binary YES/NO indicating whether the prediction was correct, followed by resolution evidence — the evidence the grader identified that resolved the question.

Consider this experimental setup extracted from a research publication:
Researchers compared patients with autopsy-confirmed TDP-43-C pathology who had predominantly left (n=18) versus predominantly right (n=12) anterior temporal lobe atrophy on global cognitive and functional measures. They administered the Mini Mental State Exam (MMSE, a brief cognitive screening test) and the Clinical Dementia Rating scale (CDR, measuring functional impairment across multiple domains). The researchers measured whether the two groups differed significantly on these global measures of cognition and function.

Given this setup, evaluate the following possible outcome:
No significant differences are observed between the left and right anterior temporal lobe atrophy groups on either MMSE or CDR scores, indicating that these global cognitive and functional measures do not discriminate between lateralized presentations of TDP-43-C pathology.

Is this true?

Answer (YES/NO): YES